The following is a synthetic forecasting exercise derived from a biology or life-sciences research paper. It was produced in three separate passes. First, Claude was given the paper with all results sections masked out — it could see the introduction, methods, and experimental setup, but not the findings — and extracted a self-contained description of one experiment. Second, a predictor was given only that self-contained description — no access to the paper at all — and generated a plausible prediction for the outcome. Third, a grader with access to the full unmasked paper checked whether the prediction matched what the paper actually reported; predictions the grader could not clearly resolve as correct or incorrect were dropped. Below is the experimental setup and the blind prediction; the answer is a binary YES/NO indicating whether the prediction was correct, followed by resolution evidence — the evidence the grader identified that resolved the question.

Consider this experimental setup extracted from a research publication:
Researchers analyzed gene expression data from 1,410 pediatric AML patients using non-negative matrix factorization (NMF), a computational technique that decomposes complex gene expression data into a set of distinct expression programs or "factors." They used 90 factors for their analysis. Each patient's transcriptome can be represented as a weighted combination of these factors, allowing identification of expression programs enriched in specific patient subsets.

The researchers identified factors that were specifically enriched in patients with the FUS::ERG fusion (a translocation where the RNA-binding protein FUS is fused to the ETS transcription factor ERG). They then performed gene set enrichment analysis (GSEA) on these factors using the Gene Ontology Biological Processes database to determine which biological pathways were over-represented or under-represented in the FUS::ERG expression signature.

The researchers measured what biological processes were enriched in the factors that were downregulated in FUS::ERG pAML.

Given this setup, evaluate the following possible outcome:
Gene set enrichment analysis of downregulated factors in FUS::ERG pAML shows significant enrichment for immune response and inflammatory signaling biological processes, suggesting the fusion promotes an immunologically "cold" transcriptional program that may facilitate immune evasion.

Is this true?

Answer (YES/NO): YES